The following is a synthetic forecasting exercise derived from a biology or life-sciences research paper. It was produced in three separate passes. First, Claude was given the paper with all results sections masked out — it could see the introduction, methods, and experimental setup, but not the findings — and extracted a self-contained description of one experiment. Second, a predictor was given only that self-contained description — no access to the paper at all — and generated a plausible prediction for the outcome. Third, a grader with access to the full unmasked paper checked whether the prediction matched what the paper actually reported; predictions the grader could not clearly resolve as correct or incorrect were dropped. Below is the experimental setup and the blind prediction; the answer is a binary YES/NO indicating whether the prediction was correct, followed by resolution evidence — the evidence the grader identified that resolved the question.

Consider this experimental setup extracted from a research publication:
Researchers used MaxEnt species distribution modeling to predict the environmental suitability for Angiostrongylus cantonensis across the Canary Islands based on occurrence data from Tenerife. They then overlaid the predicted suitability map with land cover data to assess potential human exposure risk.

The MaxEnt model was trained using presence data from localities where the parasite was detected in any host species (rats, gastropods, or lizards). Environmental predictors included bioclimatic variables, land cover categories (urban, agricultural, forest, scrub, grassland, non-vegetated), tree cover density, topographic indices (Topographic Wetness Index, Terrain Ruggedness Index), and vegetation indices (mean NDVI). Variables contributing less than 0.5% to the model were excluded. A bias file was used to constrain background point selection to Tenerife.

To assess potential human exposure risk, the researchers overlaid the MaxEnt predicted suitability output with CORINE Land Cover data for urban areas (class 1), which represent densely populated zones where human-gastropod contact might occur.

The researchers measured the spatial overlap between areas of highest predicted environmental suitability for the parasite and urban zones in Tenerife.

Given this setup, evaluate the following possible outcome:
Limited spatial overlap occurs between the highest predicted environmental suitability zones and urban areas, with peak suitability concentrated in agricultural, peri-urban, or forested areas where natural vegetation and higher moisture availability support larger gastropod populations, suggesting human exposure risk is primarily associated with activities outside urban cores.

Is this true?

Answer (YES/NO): NO